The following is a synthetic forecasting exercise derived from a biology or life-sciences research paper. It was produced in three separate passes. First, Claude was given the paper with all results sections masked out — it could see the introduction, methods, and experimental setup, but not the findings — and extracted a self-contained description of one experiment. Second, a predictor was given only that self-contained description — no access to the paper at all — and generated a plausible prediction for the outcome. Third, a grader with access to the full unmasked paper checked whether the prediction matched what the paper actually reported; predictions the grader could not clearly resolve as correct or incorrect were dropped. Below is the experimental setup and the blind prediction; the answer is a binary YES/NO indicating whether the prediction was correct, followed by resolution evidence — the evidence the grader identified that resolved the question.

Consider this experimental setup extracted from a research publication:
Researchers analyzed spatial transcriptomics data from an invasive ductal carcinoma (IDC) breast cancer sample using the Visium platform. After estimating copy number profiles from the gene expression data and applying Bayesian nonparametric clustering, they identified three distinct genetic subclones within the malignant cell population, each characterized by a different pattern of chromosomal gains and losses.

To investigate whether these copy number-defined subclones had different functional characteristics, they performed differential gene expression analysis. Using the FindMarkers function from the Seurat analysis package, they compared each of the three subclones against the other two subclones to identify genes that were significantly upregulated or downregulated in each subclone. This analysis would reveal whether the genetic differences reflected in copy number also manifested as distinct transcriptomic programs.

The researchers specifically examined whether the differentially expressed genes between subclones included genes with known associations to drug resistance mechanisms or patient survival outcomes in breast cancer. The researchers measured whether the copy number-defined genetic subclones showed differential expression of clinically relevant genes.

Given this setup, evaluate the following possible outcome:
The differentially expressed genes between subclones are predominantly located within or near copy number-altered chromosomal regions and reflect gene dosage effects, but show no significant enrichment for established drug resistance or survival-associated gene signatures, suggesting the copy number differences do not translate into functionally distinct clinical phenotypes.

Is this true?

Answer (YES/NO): NO